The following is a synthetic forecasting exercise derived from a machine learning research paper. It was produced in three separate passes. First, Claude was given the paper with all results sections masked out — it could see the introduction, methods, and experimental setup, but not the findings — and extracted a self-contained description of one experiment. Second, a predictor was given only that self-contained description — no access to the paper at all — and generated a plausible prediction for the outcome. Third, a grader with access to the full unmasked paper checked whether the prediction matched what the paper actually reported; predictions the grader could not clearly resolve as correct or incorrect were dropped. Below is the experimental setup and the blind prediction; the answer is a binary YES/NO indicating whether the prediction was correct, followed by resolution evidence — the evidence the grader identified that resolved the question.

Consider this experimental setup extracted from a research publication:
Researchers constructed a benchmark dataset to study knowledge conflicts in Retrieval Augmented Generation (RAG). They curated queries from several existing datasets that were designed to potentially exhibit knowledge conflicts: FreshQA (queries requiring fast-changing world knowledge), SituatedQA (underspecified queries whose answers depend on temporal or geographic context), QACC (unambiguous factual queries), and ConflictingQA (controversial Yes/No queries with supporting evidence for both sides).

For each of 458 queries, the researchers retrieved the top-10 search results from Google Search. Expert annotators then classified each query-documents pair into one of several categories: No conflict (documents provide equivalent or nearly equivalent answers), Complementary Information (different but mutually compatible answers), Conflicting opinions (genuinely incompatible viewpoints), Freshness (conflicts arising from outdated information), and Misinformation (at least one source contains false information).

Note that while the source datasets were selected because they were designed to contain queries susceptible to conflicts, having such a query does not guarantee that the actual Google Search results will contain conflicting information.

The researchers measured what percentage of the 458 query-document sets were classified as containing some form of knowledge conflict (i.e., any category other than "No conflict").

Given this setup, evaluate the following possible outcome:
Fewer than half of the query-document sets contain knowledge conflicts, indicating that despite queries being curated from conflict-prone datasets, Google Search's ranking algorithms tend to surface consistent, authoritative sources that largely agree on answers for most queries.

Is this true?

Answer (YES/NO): NO